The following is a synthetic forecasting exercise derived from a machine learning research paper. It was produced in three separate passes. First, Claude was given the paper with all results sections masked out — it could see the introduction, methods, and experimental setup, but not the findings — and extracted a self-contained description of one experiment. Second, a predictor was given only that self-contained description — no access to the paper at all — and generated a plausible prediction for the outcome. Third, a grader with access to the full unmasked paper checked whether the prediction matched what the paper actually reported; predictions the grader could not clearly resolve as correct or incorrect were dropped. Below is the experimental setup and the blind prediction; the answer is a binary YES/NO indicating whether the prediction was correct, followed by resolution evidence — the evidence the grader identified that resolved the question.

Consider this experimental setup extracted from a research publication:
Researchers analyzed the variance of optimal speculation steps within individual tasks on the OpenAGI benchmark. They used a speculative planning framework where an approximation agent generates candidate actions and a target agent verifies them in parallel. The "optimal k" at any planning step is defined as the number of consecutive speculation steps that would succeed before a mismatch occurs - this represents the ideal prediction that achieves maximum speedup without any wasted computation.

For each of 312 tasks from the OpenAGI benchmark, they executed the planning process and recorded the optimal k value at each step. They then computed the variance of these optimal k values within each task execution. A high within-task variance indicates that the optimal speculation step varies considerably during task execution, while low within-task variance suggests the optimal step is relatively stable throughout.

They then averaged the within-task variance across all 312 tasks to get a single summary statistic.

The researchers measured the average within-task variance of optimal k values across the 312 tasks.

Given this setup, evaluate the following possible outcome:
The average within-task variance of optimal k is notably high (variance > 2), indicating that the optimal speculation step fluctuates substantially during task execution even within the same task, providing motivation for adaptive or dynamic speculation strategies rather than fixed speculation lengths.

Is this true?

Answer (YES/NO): NO